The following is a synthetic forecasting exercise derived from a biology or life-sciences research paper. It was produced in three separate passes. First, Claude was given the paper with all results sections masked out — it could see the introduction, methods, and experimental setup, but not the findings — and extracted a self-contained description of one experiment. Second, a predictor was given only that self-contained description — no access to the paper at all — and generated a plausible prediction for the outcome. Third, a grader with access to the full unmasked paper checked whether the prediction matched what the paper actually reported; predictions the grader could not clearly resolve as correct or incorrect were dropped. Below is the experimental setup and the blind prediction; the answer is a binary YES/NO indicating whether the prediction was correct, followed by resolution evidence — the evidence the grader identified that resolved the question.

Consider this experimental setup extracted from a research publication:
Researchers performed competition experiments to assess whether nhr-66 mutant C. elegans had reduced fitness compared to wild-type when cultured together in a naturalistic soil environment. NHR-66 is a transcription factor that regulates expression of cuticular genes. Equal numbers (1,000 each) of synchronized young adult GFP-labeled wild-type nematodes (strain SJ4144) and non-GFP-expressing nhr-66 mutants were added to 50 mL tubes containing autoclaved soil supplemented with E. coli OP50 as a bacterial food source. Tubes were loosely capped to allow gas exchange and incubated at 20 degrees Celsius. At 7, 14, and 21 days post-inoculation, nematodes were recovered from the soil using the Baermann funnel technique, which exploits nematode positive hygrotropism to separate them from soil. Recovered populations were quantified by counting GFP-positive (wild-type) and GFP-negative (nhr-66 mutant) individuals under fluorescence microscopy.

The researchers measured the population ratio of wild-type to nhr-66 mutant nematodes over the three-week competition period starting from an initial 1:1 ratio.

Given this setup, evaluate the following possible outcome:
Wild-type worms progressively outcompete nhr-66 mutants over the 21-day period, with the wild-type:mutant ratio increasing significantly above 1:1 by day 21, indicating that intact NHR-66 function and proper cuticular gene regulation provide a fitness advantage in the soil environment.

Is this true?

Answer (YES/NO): YES